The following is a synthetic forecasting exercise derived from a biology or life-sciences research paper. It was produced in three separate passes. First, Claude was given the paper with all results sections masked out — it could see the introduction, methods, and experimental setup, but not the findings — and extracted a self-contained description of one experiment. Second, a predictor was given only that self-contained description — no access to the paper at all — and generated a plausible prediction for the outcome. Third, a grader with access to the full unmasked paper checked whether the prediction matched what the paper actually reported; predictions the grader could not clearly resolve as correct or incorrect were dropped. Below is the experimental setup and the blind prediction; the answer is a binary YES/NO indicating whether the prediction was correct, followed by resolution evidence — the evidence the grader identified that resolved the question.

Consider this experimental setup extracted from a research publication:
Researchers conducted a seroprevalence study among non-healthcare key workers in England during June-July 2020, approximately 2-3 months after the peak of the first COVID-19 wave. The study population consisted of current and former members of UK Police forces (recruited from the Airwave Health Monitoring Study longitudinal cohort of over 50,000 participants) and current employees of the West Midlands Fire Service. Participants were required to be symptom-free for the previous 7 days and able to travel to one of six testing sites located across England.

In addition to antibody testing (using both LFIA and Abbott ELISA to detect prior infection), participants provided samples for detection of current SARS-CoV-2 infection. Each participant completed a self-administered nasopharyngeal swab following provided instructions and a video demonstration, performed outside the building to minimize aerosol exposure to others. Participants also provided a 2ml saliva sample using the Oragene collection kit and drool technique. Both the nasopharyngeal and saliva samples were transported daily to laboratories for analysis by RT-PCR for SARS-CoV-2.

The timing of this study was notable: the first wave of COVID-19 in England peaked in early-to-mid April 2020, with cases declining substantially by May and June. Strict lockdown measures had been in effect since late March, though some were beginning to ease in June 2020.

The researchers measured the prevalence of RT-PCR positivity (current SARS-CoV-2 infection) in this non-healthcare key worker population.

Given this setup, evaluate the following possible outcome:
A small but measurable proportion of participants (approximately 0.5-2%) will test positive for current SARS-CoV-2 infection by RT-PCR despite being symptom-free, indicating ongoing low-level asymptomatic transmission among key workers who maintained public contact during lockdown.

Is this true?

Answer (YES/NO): NO